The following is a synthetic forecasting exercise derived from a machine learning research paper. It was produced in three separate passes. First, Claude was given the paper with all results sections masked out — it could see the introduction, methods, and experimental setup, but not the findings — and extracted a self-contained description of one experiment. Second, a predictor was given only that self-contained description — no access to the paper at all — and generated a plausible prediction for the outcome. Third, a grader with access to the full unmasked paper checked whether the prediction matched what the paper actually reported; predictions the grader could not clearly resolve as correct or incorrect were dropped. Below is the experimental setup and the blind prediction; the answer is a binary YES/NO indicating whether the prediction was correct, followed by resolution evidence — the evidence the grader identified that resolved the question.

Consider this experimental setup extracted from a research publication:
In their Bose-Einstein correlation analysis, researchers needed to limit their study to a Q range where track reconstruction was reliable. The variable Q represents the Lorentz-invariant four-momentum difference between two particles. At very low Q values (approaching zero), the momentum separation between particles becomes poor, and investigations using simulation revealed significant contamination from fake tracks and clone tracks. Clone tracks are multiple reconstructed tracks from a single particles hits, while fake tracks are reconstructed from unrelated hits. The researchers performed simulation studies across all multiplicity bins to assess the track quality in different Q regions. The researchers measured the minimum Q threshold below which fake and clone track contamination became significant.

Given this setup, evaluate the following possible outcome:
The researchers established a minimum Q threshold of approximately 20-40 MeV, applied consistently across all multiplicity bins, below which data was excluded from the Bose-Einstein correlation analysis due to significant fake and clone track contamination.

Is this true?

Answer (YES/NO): NO